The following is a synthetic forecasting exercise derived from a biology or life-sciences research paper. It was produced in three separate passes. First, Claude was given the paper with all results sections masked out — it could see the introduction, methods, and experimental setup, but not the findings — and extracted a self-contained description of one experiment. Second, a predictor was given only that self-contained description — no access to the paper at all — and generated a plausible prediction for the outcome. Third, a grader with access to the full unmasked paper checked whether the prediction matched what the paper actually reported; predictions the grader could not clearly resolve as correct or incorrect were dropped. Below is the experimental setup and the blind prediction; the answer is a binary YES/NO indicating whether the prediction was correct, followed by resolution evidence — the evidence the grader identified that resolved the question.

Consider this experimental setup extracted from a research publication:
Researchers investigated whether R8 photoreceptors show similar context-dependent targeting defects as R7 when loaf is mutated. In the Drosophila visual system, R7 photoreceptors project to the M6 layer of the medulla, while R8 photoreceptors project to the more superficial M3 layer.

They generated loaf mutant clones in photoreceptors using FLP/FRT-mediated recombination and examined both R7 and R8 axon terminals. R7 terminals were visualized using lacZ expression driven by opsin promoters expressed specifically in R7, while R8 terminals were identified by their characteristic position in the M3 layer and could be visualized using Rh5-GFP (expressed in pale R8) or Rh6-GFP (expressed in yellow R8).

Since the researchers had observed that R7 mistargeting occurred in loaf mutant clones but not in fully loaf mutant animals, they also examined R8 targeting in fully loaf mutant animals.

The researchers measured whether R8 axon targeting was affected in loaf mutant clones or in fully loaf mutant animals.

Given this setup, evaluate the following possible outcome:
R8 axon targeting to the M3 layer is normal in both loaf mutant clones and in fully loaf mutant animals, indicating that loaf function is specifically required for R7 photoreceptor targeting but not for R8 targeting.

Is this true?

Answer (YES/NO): YES